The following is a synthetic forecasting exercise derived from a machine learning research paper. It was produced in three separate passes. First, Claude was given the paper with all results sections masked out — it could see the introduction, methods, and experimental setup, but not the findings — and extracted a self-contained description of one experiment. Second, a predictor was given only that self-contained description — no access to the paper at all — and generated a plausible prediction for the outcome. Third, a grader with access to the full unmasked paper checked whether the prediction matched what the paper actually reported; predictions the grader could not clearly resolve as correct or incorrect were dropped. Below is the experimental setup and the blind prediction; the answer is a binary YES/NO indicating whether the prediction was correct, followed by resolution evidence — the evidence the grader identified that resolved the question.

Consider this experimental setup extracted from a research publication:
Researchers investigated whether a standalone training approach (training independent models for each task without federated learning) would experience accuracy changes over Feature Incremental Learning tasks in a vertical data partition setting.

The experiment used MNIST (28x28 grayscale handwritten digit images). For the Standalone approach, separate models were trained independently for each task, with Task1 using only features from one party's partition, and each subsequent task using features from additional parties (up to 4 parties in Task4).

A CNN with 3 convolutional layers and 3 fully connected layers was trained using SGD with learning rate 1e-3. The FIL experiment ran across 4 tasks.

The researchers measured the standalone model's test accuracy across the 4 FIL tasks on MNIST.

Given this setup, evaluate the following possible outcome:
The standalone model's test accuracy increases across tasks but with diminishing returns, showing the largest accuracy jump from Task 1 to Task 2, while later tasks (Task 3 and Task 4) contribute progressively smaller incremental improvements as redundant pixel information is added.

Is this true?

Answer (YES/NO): NO